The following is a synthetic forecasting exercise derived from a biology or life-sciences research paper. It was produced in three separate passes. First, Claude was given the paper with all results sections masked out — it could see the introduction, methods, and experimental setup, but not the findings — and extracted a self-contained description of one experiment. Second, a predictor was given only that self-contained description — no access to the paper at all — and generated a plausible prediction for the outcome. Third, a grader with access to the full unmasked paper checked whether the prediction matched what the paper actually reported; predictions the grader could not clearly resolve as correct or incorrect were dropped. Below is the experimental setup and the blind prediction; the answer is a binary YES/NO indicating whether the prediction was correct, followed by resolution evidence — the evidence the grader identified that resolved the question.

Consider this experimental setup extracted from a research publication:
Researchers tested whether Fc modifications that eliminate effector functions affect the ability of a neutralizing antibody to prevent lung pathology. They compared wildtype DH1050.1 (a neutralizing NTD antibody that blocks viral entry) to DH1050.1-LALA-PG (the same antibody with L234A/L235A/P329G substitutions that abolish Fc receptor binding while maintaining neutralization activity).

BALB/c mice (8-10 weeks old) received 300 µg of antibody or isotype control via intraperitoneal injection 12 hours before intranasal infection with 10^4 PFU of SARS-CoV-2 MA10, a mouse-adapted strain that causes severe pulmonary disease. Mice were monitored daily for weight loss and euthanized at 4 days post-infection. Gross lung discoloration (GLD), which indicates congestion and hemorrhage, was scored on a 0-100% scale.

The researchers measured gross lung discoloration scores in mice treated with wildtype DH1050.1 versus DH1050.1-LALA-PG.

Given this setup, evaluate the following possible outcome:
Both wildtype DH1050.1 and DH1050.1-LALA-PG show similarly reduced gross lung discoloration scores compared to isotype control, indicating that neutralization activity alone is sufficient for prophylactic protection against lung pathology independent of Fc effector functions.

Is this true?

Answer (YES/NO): YES